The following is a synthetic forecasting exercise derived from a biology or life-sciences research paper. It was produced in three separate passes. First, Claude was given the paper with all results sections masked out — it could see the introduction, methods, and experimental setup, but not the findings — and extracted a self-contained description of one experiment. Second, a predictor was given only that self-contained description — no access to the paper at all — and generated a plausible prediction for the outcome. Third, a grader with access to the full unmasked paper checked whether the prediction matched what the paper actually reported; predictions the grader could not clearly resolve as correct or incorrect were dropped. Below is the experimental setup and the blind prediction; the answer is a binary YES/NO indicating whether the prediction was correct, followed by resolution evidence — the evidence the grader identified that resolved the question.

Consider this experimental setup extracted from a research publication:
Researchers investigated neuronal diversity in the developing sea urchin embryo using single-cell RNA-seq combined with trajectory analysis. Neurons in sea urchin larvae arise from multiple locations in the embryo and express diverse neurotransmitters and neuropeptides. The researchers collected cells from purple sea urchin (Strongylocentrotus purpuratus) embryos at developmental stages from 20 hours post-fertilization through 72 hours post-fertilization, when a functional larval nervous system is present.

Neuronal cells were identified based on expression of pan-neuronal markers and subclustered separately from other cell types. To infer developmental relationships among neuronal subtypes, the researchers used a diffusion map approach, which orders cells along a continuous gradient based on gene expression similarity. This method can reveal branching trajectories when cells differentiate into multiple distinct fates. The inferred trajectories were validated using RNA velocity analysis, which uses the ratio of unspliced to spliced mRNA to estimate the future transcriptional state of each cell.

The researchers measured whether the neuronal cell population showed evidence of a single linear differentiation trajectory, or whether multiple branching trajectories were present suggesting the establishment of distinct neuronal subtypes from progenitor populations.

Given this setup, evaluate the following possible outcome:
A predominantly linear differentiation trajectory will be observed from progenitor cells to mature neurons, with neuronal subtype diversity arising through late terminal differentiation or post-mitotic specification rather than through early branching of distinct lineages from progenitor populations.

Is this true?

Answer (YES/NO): NO